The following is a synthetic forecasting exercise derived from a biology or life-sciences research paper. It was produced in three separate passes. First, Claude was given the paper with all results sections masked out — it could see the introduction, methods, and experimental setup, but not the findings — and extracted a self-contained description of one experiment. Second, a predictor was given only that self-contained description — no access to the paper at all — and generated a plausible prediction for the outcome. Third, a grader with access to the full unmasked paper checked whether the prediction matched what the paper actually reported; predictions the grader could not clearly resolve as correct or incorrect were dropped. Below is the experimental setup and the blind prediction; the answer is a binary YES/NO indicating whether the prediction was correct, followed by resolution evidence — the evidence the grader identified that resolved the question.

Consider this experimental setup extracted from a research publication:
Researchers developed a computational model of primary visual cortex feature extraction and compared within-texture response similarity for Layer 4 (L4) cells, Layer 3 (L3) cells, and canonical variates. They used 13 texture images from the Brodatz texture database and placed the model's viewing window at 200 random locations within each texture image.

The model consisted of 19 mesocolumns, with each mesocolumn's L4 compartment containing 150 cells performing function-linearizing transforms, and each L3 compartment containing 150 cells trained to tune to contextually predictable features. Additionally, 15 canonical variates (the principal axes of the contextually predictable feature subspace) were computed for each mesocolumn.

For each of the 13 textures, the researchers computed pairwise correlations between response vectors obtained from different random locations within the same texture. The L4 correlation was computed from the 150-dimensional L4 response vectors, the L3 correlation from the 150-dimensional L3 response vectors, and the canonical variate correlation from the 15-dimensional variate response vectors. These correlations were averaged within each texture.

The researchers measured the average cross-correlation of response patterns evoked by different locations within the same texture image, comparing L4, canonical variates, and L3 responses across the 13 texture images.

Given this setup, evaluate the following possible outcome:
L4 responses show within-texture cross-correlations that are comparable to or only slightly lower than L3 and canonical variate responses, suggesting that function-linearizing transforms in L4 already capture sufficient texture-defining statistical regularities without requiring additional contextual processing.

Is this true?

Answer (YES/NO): NO